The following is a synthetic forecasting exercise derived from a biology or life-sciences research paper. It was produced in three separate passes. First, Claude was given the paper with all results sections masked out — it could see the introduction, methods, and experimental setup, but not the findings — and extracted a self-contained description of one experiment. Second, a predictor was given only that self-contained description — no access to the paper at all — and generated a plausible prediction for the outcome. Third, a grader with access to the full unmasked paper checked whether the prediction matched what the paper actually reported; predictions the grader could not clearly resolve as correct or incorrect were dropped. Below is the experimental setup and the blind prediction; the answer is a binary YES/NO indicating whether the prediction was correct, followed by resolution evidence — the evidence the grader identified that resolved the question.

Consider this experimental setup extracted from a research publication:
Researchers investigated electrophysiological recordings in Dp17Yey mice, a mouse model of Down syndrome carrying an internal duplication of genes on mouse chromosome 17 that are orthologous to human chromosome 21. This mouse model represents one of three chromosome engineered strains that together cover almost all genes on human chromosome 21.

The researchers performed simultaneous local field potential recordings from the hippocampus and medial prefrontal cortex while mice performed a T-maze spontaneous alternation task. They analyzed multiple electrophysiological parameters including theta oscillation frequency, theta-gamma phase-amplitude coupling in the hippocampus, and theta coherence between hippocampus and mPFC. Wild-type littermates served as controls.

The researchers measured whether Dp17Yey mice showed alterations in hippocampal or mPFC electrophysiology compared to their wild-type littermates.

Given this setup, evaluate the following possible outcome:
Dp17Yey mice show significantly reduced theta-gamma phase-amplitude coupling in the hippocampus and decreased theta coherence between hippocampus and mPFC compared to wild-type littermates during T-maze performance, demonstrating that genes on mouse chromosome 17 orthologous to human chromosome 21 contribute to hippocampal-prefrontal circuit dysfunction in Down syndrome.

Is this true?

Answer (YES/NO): NO